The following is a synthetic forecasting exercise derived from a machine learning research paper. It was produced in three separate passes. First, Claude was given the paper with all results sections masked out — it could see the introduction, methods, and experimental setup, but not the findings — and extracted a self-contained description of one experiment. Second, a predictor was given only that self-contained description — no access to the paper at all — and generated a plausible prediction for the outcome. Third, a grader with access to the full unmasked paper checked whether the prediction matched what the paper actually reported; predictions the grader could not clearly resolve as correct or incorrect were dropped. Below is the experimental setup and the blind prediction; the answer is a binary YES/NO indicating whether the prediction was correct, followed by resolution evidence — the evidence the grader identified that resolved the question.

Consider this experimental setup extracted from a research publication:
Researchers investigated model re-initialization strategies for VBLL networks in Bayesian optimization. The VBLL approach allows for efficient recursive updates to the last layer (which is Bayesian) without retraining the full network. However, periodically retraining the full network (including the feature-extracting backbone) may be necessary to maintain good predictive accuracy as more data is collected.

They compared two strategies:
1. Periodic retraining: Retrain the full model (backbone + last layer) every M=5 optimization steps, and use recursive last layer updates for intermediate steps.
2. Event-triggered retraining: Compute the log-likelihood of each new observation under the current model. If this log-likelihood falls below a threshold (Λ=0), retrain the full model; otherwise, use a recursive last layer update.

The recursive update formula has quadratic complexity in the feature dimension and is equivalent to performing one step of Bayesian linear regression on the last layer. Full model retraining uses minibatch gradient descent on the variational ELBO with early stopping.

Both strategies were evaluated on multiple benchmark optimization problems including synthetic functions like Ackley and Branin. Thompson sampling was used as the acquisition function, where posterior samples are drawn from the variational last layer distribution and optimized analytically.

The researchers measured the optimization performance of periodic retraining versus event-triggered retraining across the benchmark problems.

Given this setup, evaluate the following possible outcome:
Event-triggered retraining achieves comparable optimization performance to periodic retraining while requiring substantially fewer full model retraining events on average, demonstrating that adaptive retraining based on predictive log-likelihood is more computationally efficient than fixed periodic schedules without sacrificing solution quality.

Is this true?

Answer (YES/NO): NO